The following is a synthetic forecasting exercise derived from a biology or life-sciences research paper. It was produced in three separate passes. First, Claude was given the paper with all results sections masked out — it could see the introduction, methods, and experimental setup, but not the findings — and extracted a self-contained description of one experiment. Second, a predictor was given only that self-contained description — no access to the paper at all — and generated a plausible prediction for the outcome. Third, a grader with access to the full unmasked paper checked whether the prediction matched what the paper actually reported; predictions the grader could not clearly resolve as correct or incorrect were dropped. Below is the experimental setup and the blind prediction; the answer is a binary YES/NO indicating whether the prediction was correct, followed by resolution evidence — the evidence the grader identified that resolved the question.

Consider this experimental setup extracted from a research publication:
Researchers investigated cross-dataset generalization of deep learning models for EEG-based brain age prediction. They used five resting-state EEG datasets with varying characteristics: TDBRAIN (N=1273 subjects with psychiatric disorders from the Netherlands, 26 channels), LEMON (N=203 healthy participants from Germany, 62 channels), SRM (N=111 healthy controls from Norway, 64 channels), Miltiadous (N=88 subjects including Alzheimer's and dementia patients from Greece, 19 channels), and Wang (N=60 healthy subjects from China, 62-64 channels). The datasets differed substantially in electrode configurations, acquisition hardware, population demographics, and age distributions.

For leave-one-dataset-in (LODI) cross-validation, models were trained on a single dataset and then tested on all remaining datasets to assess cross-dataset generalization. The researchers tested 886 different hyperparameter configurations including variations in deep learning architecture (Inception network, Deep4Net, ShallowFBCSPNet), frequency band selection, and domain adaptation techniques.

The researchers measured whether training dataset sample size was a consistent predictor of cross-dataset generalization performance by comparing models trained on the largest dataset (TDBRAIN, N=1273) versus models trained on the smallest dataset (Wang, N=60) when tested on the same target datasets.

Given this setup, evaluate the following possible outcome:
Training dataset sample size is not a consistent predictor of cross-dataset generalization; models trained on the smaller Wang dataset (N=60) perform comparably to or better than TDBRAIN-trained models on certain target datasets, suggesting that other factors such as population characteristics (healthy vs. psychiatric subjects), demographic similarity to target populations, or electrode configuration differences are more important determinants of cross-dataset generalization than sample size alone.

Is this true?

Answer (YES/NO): NO